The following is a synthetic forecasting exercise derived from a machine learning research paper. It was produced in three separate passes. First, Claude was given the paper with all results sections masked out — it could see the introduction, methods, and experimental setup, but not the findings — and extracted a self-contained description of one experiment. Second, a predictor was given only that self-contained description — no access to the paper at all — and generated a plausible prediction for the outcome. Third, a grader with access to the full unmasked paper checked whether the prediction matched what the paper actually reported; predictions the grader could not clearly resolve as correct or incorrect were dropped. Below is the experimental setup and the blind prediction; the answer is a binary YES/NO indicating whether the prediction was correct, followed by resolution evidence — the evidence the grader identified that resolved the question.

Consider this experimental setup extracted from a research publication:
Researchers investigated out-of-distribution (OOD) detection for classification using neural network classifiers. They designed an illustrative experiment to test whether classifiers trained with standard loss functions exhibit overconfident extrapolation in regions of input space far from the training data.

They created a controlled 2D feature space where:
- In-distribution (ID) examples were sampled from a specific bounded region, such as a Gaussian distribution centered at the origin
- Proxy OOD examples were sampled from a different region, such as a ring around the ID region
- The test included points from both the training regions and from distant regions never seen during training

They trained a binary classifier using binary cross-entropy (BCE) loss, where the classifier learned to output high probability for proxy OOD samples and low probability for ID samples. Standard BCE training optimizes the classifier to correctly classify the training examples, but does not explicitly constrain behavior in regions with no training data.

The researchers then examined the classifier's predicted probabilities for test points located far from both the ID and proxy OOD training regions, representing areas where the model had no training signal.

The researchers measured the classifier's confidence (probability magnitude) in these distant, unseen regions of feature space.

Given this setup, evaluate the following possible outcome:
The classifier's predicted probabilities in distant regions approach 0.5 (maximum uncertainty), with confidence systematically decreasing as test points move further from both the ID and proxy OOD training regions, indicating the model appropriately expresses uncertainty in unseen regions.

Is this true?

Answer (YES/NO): NO